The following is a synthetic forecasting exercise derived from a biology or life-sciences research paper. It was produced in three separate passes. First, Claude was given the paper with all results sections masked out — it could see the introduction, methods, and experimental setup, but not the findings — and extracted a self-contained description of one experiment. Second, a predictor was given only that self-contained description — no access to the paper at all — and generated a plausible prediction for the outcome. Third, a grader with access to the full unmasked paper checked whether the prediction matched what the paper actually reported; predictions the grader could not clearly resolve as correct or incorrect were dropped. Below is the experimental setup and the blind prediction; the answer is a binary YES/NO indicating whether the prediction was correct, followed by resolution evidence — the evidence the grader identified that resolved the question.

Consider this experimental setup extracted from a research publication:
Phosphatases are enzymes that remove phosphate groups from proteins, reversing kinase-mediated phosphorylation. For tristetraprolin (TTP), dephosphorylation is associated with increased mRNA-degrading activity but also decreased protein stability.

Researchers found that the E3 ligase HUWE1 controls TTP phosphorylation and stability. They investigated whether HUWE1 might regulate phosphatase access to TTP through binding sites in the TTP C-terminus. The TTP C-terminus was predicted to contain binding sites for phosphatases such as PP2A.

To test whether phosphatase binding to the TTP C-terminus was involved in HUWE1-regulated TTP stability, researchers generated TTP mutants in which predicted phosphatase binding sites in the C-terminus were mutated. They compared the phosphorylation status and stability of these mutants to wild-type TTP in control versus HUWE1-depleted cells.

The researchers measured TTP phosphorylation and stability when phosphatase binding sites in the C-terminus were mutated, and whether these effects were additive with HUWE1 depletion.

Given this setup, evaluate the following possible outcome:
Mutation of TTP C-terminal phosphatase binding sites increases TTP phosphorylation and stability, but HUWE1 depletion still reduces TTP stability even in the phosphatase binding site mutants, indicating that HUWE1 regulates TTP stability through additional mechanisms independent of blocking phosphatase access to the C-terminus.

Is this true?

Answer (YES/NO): NO